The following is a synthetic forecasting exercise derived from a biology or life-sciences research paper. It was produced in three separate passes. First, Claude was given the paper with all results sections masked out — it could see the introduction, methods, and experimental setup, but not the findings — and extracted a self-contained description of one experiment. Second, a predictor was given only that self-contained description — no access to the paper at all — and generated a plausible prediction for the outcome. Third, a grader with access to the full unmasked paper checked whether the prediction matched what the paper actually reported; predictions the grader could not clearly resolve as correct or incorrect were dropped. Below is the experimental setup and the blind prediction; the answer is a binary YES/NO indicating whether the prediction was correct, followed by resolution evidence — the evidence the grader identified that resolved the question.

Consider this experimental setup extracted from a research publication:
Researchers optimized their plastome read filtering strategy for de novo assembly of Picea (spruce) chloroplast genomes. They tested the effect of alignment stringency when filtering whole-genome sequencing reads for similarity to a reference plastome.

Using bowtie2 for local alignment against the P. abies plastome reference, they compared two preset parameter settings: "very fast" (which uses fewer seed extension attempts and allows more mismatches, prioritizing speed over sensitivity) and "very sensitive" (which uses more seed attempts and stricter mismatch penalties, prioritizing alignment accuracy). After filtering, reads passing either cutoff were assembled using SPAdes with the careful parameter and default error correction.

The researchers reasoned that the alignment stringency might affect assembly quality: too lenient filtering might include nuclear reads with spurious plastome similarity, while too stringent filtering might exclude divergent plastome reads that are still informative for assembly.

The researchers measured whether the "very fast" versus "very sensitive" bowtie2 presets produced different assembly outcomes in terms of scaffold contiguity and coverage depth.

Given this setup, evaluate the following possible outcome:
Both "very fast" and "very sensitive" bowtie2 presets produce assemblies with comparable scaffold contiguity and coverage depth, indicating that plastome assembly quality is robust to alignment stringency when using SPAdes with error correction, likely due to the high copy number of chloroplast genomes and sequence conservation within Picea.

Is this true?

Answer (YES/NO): YES